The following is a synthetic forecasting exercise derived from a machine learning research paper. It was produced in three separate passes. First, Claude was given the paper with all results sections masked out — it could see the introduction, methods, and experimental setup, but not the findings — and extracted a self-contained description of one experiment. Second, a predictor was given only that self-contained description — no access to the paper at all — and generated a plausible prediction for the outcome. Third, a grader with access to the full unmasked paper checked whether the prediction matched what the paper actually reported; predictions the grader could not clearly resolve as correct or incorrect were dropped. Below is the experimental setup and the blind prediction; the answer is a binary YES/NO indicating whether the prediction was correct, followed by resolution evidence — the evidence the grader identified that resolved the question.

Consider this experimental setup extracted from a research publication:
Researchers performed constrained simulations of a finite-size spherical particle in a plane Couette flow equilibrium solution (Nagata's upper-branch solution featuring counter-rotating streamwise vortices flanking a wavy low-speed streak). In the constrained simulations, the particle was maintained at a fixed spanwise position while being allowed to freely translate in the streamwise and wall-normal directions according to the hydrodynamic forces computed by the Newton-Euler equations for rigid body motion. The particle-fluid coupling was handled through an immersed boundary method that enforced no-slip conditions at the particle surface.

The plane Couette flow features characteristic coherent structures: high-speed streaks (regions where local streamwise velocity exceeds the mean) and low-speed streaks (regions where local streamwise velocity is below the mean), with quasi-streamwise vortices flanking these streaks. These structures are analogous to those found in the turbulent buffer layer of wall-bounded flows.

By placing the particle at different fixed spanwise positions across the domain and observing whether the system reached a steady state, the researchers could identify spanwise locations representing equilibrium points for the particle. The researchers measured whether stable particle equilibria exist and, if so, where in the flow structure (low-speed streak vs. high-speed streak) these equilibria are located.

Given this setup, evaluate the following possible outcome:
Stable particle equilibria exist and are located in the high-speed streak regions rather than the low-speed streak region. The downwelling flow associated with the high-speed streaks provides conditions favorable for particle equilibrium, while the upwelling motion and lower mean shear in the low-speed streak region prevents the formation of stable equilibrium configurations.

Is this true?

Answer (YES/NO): NO